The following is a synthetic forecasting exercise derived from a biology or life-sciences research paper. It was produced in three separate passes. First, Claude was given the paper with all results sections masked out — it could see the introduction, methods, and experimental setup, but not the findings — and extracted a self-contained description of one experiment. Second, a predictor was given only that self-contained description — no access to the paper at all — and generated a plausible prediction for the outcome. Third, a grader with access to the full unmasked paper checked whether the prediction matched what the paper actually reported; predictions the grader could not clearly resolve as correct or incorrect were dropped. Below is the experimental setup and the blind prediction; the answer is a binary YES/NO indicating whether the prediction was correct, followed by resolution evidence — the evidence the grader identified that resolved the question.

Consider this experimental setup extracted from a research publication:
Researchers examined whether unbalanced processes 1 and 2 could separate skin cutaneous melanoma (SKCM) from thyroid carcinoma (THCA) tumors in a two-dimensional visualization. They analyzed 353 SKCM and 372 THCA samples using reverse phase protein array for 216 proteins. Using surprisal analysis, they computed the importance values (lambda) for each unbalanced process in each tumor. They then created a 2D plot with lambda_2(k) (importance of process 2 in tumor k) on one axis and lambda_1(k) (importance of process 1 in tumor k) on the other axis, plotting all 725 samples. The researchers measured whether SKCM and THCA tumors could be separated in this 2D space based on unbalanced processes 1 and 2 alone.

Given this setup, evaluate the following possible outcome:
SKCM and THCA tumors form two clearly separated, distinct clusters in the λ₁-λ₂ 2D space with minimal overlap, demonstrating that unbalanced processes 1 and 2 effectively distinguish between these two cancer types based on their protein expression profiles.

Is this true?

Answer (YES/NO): YES